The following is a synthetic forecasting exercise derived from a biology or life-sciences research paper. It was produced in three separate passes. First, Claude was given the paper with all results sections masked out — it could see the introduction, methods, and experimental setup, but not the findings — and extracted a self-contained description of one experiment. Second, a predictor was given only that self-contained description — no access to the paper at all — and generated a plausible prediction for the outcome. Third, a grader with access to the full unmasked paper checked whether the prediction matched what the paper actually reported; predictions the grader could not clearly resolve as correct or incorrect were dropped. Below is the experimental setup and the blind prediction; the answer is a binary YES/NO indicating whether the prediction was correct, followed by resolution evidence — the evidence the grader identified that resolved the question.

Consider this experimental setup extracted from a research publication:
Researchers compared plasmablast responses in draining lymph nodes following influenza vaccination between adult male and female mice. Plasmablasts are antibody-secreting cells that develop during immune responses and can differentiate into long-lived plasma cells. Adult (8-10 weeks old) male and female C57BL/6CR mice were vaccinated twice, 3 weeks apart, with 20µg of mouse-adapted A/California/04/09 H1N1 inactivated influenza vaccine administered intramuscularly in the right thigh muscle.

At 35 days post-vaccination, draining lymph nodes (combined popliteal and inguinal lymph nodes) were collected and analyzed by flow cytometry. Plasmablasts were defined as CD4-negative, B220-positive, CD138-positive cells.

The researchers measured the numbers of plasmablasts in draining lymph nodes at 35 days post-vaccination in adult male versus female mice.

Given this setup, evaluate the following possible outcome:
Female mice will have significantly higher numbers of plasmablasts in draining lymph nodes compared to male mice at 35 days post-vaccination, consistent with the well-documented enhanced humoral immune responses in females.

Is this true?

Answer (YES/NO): YES